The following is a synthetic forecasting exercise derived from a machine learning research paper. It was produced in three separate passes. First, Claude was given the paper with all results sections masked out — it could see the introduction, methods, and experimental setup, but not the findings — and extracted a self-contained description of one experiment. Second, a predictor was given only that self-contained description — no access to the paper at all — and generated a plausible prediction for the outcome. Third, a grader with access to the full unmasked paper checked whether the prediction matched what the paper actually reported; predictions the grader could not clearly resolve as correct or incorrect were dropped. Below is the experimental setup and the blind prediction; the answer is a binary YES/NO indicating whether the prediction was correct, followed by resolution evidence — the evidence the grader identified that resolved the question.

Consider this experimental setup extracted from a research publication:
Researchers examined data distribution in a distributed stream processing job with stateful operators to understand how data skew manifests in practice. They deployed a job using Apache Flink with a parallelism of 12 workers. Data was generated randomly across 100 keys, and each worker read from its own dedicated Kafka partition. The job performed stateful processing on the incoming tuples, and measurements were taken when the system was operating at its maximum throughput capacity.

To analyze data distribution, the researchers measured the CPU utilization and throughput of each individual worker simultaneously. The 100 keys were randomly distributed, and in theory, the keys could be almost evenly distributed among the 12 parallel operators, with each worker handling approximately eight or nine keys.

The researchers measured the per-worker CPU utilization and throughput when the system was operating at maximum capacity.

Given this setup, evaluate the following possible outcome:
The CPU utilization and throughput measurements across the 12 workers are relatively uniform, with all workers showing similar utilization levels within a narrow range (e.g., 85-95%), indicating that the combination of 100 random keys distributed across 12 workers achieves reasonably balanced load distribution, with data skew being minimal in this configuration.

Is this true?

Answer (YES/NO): NO